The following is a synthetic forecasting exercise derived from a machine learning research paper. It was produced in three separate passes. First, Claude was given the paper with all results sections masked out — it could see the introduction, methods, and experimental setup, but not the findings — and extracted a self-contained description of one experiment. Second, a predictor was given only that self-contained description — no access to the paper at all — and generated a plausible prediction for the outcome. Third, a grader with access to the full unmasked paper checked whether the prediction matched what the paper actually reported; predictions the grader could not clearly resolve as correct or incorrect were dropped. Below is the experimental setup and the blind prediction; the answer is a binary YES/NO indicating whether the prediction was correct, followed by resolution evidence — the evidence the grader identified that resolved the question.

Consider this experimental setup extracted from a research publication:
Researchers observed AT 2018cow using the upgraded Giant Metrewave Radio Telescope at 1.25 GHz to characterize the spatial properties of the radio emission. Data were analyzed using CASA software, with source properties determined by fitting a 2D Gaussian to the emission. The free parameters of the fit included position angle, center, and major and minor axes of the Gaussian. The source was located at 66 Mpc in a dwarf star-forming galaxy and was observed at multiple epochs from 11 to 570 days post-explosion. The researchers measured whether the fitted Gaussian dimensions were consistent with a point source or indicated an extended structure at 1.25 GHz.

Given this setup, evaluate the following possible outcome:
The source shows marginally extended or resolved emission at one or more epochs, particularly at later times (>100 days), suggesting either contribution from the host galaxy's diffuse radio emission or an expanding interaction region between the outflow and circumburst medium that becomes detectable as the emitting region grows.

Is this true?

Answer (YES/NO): NO